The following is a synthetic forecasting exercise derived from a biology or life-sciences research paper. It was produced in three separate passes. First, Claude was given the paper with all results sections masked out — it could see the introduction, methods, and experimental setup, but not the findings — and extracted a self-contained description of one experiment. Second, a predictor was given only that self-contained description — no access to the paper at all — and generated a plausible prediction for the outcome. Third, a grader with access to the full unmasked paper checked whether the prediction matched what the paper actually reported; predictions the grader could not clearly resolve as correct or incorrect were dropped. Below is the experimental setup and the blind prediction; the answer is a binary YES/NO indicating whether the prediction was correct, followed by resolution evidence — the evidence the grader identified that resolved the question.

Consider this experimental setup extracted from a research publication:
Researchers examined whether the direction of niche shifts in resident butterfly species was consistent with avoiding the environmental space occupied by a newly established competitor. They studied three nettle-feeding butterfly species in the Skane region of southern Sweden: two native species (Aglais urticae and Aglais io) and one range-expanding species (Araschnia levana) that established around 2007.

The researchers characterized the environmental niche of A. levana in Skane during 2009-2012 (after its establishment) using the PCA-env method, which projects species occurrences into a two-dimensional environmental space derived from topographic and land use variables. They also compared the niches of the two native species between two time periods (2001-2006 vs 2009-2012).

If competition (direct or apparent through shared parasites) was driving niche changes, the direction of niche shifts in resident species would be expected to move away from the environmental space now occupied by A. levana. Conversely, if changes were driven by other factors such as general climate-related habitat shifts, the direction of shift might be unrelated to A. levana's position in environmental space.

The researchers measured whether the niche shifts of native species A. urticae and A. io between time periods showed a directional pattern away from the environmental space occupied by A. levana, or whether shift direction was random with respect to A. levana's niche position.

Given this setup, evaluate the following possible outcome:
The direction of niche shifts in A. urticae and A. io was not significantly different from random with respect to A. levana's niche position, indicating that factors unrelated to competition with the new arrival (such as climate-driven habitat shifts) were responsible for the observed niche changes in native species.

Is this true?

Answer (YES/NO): NO